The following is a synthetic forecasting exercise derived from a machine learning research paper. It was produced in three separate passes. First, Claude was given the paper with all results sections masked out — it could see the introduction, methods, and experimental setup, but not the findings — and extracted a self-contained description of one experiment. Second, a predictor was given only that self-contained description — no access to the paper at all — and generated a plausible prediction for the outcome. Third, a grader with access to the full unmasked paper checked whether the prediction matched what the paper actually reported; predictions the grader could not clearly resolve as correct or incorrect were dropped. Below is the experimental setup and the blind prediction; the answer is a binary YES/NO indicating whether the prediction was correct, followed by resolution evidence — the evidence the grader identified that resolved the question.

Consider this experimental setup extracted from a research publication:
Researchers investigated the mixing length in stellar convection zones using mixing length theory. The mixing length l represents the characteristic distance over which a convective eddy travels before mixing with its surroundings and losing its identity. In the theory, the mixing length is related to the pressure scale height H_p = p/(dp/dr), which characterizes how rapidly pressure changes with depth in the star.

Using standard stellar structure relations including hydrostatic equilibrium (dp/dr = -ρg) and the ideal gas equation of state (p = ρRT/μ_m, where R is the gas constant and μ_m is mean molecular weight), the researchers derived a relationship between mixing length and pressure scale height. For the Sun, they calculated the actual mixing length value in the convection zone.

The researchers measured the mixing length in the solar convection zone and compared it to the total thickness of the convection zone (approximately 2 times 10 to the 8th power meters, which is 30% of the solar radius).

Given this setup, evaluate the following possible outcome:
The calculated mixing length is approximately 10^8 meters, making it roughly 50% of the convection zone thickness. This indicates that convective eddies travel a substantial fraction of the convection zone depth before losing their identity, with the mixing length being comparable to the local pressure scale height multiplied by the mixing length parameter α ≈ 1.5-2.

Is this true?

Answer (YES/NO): NO